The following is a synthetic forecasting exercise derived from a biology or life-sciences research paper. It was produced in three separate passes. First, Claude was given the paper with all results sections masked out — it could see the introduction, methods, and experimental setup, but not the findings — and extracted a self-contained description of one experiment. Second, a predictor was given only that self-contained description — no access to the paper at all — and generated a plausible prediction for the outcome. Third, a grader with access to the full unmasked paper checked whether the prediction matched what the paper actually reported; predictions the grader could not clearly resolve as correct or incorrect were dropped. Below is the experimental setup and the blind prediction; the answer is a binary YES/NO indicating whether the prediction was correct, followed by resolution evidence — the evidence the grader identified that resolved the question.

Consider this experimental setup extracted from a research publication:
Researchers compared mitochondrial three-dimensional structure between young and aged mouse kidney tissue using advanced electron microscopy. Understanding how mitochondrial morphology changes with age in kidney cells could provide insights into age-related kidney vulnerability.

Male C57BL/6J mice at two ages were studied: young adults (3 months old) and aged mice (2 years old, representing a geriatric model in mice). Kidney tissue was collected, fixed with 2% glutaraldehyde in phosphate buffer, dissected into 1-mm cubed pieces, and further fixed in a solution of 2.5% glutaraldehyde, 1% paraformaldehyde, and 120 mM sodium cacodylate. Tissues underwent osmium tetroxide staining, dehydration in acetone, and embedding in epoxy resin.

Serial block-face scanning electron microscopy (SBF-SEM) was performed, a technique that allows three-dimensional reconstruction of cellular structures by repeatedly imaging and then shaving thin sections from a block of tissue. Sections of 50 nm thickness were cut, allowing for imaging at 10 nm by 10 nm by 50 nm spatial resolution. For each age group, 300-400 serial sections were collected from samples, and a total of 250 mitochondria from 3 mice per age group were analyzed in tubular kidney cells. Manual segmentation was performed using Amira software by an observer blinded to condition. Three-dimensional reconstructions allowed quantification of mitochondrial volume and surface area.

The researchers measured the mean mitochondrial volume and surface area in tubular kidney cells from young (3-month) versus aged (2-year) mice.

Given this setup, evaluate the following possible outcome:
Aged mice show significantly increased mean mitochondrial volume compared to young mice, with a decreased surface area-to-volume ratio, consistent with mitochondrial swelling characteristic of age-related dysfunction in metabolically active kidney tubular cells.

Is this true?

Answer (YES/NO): NO